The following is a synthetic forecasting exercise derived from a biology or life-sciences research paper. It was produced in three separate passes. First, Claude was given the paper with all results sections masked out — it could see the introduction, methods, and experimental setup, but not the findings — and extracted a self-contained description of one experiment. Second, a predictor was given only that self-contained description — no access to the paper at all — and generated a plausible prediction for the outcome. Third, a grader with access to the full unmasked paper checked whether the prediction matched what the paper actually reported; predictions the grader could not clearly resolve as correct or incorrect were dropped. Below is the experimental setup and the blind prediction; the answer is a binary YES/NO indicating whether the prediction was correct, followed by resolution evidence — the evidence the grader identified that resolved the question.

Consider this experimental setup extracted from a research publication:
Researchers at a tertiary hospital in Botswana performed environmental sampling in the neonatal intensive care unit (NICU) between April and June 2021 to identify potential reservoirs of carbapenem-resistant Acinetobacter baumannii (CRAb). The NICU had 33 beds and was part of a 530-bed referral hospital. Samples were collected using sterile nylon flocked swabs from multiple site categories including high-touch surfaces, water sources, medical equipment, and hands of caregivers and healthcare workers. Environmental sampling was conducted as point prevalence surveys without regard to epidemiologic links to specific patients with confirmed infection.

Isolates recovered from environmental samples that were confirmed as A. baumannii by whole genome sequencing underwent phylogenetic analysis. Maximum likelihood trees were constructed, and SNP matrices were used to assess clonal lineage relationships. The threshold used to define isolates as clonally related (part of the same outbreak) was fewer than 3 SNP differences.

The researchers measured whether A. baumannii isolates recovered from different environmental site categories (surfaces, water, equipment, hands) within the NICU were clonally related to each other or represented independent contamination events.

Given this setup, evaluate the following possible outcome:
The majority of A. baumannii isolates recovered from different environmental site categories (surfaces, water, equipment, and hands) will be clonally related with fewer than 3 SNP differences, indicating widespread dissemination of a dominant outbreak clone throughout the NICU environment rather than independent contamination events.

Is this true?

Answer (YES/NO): NO